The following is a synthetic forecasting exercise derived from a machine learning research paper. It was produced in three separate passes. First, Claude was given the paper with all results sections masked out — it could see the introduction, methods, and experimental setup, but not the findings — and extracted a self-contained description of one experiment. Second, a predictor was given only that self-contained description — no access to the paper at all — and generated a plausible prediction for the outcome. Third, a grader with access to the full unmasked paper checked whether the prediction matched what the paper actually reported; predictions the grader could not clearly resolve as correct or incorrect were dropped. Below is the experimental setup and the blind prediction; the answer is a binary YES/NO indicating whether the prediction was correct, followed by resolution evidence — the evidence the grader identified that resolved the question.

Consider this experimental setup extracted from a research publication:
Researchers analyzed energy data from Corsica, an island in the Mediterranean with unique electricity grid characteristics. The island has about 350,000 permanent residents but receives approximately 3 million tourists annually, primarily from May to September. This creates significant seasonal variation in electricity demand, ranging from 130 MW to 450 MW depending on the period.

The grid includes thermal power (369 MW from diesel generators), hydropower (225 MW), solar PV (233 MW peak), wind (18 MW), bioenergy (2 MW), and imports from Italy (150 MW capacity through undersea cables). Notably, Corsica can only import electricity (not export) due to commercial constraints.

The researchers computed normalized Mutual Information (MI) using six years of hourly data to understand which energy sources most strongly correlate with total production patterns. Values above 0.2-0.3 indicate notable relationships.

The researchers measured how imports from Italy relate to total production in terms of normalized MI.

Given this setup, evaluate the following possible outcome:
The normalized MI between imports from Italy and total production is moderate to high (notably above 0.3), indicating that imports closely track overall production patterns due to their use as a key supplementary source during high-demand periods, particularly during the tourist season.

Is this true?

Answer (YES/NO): NO